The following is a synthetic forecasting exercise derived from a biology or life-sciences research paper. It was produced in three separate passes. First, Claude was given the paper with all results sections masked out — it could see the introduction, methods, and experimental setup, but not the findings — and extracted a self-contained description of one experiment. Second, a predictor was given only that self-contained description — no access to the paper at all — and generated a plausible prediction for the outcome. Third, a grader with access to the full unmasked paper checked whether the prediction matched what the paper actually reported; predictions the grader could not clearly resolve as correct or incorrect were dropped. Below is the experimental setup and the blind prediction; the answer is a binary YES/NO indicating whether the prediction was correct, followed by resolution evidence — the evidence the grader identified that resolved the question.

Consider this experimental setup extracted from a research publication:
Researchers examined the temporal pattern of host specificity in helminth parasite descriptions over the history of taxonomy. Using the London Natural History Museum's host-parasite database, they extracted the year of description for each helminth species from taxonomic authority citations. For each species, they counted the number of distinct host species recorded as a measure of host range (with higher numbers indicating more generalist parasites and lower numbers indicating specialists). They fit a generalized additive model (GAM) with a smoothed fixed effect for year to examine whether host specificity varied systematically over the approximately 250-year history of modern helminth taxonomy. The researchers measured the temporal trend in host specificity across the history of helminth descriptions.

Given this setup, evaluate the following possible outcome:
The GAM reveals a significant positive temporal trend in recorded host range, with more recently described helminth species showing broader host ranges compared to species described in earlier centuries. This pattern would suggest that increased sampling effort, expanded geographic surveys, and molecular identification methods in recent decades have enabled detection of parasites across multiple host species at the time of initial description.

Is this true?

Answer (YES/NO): NO